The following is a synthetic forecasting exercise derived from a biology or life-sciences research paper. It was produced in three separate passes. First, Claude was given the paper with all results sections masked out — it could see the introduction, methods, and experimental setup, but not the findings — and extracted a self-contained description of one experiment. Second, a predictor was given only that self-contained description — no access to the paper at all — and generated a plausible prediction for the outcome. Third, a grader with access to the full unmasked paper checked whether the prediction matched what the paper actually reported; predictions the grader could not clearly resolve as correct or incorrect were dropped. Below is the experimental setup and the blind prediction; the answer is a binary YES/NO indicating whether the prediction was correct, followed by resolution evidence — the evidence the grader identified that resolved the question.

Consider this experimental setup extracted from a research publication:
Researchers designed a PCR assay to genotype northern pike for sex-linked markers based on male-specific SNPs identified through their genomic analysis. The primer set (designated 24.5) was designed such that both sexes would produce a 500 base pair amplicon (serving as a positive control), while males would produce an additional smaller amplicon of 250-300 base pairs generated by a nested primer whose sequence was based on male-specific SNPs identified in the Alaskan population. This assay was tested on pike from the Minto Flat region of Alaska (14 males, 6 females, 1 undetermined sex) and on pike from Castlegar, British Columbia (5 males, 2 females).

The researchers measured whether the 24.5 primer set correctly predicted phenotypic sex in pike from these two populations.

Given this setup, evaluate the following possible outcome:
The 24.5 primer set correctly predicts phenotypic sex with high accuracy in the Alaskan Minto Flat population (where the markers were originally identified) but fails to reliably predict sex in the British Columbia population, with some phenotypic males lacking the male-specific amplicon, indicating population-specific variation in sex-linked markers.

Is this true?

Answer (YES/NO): NO